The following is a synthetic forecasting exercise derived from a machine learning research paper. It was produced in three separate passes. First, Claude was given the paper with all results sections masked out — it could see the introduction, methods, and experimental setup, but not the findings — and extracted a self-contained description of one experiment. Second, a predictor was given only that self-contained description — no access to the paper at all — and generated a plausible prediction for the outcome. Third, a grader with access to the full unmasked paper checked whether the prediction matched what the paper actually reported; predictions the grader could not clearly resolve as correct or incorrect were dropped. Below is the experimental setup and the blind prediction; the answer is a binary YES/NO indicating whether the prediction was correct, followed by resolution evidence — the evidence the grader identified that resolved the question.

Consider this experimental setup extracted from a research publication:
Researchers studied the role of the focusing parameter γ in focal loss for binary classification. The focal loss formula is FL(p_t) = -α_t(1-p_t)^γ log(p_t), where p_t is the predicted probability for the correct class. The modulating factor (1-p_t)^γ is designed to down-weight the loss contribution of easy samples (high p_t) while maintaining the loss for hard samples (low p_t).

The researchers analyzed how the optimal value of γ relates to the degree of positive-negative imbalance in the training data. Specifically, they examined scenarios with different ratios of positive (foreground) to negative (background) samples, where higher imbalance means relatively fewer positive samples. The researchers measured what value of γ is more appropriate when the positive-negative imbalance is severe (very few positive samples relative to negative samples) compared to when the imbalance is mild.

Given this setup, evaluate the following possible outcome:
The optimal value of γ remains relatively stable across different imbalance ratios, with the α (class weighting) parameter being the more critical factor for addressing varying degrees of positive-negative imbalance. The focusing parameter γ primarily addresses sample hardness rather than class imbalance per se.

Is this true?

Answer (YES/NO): NO